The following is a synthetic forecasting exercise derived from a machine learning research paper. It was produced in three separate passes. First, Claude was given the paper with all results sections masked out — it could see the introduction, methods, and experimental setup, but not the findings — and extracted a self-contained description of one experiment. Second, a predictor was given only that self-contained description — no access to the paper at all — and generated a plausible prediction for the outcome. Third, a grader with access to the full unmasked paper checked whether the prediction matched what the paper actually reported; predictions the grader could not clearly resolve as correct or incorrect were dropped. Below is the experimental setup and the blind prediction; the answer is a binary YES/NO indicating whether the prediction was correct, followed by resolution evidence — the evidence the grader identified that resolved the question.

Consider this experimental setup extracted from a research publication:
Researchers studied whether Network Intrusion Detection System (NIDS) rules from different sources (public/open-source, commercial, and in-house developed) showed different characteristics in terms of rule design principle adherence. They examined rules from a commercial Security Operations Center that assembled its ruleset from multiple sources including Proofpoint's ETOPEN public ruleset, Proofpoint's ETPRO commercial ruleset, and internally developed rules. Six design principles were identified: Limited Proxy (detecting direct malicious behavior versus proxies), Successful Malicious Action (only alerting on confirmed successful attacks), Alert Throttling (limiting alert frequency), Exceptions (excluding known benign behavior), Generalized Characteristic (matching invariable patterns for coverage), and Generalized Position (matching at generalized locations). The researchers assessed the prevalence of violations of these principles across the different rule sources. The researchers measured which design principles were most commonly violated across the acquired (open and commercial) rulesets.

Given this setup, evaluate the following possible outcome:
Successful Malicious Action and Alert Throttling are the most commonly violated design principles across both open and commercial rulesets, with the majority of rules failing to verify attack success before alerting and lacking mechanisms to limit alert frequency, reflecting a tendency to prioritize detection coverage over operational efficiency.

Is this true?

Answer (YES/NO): NO